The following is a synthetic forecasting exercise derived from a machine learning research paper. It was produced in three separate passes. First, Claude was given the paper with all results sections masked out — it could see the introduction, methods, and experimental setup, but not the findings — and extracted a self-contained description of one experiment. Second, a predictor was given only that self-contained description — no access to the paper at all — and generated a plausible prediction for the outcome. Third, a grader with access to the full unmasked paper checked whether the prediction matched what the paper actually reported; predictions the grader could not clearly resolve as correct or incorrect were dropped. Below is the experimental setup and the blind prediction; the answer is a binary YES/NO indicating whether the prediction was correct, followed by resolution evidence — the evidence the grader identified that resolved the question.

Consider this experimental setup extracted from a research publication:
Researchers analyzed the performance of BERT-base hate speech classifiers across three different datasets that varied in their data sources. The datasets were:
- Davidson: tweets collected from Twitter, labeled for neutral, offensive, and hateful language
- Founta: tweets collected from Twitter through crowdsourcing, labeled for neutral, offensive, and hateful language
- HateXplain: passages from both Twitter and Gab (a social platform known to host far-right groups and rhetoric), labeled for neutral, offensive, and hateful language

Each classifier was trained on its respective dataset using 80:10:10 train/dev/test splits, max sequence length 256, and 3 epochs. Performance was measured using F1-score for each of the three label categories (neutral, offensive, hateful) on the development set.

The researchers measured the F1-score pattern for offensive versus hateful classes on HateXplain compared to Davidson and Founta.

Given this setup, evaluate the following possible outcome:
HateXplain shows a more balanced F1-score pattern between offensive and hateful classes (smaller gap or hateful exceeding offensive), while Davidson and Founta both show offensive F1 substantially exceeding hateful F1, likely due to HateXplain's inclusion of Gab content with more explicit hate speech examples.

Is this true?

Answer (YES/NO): YES